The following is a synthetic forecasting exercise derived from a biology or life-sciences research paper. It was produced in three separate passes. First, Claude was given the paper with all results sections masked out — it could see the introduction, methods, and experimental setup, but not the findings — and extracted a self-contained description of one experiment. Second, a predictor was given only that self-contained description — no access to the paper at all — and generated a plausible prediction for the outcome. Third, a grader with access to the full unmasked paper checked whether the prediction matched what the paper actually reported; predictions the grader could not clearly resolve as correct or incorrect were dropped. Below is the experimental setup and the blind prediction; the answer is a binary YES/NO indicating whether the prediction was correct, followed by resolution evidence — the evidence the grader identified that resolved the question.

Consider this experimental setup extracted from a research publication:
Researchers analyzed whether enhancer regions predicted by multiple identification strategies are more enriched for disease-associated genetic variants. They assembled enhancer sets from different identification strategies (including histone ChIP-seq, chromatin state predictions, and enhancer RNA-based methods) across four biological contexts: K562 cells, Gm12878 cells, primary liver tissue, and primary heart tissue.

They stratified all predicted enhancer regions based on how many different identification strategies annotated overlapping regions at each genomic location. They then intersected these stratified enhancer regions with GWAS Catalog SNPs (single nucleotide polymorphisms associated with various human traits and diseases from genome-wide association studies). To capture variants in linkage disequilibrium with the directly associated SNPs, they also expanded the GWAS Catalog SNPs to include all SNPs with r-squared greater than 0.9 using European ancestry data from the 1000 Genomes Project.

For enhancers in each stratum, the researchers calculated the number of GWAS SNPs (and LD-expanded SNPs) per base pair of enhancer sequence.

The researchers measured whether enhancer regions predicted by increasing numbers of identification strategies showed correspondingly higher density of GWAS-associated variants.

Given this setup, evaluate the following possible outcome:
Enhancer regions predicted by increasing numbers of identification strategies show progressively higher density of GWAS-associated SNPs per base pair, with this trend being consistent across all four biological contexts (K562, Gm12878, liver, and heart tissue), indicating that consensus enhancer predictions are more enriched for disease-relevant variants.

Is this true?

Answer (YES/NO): NO